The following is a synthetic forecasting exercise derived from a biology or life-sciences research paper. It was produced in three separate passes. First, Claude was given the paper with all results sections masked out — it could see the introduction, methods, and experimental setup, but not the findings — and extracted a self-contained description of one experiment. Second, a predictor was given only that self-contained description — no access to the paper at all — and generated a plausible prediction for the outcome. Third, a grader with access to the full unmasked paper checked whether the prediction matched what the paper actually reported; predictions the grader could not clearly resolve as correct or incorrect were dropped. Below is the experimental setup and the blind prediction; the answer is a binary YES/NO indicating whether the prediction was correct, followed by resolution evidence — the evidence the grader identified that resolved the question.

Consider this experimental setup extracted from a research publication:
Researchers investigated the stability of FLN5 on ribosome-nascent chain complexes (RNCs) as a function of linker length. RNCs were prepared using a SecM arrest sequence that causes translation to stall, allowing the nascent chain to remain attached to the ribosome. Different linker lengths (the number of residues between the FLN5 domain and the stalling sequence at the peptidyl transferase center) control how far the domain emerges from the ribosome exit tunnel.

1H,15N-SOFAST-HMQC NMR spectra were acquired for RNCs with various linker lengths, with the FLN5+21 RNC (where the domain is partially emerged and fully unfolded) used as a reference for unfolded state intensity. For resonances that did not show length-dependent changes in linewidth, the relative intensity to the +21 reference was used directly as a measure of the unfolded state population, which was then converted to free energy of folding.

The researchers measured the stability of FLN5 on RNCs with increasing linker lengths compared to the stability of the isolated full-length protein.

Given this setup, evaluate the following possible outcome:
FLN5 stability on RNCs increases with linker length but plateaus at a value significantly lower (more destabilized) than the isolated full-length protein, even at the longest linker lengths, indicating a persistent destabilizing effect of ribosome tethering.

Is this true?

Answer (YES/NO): YES